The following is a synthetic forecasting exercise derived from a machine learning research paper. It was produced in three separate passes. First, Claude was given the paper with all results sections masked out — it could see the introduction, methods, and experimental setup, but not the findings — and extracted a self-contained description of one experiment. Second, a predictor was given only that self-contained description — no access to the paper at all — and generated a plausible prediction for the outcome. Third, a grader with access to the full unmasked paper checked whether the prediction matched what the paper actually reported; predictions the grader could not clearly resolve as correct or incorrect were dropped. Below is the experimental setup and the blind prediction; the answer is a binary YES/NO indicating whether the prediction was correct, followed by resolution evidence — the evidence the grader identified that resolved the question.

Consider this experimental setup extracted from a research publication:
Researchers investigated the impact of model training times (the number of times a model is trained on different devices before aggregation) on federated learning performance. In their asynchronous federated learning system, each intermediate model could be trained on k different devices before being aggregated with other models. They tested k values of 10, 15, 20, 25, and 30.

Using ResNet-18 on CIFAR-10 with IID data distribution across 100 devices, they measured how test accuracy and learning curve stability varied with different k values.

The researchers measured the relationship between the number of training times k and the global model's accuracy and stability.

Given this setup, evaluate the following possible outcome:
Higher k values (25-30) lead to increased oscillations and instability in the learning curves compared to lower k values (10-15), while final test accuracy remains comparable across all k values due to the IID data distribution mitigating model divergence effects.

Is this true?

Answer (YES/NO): NO